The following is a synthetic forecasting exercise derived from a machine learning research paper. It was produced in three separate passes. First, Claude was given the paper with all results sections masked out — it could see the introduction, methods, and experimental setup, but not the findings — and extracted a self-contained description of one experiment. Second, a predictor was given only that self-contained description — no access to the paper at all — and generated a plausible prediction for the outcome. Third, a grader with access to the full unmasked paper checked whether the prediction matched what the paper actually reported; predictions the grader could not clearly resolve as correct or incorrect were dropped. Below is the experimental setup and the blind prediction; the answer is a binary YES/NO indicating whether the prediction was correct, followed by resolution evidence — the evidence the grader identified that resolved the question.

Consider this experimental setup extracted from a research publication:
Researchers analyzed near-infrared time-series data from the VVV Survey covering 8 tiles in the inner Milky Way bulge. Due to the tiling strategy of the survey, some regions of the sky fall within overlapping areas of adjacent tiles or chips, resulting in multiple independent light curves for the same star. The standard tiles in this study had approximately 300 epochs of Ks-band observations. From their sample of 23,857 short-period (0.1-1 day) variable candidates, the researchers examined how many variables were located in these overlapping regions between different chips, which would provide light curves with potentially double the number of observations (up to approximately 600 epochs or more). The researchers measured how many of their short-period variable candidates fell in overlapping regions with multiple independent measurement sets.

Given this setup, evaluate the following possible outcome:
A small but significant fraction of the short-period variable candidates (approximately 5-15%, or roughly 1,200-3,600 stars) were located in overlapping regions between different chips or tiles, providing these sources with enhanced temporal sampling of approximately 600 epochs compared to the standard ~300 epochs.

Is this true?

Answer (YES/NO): NO